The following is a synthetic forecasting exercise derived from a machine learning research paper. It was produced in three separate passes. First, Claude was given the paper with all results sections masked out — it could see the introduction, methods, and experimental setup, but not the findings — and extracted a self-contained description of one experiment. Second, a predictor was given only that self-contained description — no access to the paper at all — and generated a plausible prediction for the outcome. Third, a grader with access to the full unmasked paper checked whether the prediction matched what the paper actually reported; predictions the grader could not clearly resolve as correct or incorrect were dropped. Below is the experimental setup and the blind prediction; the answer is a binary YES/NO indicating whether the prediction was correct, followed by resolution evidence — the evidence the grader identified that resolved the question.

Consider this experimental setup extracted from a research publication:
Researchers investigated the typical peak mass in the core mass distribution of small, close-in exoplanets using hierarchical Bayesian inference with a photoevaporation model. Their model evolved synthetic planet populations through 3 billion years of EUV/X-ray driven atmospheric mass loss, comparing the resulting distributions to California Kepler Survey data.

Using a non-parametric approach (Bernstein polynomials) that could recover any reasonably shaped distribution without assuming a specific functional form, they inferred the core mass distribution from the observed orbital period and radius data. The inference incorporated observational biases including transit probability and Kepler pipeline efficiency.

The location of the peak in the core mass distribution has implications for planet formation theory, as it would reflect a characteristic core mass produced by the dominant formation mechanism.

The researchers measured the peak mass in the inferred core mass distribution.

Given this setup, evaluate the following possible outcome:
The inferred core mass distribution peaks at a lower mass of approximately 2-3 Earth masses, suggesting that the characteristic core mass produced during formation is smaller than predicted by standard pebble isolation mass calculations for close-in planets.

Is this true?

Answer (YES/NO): NO